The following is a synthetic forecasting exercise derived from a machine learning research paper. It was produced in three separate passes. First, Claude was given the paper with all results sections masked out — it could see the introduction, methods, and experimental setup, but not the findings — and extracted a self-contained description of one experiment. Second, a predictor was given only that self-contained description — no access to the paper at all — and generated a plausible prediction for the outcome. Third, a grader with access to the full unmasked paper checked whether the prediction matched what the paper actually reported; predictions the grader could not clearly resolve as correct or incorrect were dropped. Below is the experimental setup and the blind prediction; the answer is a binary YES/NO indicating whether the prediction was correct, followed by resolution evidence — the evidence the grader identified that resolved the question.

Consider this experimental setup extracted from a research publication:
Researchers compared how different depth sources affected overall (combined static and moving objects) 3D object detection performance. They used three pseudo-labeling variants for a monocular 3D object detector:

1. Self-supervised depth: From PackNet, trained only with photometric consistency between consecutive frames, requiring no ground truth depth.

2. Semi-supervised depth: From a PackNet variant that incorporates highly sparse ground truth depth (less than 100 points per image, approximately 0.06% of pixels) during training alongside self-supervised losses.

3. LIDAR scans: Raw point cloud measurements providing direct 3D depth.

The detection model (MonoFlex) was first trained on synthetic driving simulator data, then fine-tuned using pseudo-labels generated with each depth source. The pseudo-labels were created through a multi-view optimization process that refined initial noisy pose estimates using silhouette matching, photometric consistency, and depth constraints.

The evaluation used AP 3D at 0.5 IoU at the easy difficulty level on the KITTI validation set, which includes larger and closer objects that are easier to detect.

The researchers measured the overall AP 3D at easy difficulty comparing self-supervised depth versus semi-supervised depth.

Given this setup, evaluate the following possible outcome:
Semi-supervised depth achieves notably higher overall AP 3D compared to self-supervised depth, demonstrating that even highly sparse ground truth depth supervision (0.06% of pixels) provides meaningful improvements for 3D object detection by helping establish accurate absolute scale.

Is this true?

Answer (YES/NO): YES